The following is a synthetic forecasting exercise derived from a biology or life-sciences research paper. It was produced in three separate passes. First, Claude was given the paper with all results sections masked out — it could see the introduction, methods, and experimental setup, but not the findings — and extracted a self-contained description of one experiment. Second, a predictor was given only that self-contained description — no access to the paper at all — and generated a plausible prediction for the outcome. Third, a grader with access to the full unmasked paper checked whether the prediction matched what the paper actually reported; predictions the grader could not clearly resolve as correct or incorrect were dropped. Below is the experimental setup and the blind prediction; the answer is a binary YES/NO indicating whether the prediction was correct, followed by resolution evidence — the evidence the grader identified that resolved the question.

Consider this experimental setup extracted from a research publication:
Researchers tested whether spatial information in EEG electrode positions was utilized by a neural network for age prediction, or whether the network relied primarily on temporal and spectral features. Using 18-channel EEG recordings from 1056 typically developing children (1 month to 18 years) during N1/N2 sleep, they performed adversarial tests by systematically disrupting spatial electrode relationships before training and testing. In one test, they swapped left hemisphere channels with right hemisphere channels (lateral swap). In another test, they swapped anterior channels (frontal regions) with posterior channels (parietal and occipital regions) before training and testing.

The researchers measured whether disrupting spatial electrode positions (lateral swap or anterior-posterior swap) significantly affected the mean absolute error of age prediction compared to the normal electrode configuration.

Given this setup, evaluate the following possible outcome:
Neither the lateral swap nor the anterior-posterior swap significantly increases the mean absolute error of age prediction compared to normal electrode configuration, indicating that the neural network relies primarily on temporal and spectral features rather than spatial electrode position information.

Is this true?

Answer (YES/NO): NO